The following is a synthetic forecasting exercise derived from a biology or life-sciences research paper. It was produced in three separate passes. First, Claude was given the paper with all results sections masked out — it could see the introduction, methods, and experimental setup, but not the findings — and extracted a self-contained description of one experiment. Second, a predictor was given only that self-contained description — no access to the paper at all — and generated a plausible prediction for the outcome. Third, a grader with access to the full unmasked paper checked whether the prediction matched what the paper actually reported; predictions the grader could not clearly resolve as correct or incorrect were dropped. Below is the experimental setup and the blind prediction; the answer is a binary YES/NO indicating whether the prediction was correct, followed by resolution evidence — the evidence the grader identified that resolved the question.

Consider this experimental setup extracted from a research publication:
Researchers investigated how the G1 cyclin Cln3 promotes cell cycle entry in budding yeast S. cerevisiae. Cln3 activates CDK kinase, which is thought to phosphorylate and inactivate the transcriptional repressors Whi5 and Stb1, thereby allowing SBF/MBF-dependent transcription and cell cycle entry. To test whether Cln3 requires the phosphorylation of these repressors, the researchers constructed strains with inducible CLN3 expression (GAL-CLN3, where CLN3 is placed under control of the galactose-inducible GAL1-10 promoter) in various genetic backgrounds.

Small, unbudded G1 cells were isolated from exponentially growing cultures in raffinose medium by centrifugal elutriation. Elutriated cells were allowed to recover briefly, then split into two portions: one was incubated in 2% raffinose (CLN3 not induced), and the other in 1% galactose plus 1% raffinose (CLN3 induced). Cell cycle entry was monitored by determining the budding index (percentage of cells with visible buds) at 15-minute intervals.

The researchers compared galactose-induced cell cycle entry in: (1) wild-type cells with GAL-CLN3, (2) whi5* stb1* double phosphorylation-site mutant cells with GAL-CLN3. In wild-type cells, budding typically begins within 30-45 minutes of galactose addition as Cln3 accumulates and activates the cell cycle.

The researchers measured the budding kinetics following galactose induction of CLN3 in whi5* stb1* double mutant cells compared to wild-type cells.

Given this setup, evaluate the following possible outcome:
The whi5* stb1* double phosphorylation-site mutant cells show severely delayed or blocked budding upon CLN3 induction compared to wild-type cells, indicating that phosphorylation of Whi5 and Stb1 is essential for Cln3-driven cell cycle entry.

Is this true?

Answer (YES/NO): YES